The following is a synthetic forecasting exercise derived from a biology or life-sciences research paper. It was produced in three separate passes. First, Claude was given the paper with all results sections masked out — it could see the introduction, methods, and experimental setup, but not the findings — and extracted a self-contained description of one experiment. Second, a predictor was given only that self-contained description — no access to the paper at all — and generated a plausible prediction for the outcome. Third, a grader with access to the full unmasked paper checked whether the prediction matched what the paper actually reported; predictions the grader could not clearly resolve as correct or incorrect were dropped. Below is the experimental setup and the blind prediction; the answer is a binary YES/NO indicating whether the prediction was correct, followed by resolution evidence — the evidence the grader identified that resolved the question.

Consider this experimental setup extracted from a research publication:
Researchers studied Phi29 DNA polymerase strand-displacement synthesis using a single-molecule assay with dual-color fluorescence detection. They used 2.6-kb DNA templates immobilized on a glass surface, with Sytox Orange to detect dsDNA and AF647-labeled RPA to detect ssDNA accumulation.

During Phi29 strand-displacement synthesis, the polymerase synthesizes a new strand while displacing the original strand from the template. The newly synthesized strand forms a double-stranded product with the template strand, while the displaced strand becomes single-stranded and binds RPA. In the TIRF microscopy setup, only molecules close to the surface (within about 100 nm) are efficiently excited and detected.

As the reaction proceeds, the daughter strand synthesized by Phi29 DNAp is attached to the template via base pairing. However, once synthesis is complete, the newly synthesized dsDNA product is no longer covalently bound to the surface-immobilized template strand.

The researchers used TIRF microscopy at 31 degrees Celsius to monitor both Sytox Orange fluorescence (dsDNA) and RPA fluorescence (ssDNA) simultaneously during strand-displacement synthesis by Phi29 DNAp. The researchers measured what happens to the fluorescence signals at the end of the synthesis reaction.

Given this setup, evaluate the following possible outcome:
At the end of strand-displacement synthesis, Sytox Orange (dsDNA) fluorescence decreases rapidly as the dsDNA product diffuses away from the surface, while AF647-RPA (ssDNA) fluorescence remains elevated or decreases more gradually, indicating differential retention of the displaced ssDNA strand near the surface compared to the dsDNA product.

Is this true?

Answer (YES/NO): YES